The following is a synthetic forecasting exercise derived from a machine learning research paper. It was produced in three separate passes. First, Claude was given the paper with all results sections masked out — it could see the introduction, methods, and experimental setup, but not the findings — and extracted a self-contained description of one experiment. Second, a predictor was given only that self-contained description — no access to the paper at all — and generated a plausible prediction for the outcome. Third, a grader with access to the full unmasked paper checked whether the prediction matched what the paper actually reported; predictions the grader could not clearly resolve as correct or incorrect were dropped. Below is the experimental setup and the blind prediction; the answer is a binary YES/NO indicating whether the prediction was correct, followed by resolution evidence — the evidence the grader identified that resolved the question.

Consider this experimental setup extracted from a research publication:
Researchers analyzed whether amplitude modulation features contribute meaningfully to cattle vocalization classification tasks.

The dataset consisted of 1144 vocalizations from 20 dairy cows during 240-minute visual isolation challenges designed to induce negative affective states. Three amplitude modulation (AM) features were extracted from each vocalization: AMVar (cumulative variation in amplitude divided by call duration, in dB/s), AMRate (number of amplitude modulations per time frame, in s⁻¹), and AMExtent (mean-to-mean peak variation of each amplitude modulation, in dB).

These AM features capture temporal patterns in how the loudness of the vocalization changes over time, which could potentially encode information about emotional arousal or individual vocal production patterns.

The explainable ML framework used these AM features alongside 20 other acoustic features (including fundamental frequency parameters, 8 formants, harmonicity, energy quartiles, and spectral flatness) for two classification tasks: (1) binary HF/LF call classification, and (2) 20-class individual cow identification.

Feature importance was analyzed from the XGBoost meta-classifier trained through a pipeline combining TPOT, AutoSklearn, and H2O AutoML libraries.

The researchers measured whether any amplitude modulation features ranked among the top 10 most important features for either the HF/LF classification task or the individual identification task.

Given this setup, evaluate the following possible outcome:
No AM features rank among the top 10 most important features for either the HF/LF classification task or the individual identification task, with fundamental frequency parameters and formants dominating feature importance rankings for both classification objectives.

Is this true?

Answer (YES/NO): NO